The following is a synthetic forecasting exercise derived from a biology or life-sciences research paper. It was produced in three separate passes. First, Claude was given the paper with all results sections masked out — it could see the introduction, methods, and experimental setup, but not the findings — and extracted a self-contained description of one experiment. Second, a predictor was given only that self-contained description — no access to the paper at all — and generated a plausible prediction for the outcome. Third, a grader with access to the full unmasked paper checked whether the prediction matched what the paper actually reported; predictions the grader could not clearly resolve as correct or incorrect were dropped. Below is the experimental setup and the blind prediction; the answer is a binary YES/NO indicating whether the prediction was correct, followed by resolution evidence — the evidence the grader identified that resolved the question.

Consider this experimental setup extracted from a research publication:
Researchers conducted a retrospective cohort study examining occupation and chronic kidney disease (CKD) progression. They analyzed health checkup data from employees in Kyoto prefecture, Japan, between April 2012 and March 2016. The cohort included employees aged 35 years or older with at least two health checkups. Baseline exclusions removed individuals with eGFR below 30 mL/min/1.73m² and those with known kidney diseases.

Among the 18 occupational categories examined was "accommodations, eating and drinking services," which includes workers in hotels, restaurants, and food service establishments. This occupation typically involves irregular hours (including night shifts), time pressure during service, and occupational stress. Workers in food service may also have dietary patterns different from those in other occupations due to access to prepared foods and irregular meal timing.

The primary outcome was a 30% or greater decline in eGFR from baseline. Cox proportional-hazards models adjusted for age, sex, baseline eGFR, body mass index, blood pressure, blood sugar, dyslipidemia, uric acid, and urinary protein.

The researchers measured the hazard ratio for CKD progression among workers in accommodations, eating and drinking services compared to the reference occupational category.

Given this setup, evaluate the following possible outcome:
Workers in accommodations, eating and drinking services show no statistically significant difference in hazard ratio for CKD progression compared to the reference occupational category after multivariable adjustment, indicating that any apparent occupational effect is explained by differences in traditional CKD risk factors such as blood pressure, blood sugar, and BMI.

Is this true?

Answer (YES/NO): NO